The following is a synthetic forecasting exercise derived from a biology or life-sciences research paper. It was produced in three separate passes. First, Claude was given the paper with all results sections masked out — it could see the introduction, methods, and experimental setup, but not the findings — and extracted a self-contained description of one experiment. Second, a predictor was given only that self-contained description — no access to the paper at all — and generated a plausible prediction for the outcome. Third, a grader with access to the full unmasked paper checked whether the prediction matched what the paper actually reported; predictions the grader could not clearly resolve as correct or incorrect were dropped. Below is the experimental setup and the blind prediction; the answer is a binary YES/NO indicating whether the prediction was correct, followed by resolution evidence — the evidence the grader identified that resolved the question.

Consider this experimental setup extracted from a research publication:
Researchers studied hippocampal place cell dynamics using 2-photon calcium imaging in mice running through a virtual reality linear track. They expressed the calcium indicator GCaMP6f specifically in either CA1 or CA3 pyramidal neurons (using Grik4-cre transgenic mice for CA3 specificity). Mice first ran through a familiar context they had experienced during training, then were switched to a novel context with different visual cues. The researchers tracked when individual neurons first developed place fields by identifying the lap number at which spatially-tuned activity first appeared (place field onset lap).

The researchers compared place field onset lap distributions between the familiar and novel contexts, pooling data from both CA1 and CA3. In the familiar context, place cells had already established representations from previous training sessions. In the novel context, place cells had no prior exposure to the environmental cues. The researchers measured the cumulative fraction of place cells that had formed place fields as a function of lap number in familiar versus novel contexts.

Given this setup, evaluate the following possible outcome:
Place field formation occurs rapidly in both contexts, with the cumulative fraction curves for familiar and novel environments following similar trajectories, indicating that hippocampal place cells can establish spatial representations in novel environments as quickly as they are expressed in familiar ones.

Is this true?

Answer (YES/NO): NO